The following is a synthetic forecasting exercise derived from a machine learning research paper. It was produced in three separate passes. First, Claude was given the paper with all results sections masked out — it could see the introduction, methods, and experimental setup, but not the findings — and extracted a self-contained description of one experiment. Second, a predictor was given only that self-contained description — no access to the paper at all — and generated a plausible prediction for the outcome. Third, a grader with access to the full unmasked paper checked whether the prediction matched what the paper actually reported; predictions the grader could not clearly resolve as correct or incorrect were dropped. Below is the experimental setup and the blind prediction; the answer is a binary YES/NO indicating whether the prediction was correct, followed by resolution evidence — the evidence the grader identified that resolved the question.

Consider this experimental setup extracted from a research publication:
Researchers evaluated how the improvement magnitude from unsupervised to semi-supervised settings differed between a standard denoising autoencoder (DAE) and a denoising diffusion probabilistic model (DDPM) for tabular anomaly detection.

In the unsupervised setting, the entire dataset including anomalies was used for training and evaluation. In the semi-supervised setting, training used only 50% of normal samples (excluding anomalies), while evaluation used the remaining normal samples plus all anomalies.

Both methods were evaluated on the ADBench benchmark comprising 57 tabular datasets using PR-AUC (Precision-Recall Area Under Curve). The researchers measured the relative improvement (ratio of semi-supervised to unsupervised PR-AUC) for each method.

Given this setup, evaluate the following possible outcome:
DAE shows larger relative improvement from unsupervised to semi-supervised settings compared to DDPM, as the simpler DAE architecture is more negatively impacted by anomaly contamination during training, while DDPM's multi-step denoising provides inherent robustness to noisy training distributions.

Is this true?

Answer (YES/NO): YES